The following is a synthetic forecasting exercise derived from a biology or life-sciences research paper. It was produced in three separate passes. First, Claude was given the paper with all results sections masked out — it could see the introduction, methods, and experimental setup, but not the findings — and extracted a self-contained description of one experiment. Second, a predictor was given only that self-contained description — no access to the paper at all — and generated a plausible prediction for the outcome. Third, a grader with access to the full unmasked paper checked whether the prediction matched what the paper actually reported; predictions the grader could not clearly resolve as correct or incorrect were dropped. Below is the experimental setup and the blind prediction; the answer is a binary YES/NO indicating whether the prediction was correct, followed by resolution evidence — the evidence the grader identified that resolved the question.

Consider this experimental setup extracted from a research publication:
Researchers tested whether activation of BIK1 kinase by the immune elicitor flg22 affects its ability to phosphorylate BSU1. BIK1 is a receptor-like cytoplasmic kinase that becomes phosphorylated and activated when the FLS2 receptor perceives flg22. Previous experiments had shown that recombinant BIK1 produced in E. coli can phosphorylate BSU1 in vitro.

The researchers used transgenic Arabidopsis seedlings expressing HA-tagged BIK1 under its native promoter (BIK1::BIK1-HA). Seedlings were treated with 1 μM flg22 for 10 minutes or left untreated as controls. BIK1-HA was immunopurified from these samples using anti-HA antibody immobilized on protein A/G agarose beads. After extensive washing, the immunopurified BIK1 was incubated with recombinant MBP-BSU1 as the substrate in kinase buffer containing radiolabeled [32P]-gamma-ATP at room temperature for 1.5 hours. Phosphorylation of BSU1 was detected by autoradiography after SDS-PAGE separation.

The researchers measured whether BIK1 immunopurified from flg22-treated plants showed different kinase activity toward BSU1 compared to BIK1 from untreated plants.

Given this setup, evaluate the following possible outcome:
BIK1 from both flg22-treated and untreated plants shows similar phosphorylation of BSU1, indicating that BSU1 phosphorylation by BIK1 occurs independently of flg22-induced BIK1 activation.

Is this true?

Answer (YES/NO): NO